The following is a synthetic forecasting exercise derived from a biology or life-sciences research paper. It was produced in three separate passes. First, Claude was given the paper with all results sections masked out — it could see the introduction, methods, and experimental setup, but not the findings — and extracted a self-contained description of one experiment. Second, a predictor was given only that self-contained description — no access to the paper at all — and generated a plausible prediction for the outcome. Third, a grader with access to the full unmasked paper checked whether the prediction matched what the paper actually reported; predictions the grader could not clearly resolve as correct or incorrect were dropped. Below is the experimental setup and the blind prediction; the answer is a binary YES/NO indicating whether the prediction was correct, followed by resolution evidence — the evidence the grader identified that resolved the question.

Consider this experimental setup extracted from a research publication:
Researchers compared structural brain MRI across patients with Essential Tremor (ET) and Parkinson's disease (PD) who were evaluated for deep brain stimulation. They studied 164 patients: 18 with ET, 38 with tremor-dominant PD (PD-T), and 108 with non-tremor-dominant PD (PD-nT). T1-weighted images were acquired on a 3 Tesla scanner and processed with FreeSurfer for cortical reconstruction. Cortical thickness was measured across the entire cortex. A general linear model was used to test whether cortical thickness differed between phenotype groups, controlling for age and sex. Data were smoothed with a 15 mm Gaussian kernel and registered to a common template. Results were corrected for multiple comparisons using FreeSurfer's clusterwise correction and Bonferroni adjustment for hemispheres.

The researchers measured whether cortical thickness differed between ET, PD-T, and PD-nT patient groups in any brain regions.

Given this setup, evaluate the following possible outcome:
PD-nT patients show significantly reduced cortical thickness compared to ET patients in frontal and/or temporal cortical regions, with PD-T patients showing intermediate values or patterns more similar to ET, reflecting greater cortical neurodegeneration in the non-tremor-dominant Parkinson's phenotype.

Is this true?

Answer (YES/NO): NO